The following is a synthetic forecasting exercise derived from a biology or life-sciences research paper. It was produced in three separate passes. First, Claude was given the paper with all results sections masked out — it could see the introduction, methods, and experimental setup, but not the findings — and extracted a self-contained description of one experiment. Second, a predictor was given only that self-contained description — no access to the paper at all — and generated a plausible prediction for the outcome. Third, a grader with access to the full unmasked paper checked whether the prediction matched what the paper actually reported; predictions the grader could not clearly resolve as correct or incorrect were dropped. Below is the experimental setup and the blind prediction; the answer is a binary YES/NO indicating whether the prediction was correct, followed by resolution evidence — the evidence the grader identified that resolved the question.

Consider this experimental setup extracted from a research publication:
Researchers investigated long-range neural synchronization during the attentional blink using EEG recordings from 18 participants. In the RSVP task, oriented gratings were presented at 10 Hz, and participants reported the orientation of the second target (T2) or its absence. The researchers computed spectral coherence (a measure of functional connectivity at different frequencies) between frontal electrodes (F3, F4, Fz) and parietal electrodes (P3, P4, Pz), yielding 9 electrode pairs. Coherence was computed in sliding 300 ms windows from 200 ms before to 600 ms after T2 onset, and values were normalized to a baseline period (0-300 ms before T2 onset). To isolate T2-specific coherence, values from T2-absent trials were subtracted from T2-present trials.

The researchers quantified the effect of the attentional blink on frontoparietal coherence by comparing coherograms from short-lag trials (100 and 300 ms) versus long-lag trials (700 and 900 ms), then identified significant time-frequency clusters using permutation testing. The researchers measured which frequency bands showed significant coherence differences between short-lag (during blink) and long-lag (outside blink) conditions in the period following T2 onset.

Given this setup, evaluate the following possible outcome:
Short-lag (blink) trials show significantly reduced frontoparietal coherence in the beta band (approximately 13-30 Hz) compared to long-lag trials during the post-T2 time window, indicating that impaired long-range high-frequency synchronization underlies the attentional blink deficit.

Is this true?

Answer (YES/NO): YES